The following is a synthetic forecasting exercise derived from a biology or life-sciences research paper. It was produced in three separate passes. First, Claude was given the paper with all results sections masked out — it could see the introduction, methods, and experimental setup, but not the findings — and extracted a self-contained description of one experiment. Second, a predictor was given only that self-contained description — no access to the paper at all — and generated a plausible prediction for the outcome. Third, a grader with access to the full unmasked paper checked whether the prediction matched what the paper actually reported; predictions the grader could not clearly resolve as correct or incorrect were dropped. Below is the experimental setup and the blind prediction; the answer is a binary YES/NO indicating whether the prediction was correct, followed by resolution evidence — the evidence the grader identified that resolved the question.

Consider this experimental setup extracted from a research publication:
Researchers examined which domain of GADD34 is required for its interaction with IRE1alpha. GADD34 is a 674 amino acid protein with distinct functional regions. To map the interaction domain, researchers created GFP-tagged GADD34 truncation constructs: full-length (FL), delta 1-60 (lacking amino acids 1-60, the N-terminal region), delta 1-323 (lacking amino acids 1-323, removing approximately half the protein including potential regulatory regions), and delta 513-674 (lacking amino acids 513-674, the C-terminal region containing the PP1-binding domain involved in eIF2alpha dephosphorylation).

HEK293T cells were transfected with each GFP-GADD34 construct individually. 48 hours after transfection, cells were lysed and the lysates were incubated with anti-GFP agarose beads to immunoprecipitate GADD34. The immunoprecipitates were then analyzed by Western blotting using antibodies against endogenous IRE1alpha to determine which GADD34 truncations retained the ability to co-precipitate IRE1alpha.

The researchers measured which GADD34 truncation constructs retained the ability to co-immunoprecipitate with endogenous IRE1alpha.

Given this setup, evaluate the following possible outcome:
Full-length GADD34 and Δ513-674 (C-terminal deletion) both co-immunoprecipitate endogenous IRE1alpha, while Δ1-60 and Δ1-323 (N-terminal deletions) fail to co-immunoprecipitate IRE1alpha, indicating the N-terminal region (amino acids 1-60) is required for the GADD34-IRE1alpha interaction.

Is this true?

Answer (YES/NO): NO